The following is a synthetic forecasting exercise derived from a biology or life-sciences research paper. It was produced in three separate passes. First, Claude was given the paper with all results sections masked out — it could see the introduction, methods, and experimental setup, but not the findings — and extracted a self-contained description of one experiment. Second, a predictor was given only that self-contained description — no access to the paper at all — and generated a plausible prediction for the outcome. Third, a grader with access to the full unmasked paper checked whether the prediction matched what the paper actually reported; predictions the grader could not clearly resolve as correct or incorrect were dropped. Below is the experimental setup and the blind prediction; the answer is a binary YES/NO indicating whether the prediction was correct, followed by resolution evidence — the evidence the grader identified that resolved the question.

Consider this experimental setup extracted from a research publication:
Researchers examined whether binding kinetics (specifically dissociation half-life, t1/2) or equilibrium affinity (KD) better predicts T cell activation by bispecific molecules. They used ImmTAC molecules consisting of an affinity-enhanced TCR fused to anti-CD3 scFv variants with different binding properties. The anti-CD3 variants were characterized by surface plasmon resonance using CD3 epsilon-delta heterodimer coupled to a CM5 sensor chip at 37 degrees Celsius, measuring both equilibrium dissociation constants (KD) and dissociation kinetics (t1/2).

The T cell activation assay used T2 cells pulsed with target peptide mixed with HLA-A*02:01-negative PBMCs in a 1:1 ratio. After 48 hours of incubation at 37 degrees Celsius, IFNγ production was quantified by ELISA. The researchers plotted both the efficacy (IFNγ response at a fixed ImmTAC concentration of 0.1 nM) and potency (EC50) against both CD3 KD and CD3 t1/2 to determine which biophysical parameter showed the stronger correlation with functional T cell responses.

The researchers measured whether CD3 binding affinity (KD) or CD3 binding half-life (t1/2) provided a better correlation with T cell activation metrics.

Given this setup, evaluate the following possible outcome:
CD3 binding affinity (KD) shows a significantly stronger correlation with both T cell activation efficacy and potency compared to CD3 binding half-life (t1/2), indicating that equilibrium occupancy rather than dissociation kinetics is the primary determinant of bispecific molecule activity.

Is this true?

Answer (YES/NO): NO